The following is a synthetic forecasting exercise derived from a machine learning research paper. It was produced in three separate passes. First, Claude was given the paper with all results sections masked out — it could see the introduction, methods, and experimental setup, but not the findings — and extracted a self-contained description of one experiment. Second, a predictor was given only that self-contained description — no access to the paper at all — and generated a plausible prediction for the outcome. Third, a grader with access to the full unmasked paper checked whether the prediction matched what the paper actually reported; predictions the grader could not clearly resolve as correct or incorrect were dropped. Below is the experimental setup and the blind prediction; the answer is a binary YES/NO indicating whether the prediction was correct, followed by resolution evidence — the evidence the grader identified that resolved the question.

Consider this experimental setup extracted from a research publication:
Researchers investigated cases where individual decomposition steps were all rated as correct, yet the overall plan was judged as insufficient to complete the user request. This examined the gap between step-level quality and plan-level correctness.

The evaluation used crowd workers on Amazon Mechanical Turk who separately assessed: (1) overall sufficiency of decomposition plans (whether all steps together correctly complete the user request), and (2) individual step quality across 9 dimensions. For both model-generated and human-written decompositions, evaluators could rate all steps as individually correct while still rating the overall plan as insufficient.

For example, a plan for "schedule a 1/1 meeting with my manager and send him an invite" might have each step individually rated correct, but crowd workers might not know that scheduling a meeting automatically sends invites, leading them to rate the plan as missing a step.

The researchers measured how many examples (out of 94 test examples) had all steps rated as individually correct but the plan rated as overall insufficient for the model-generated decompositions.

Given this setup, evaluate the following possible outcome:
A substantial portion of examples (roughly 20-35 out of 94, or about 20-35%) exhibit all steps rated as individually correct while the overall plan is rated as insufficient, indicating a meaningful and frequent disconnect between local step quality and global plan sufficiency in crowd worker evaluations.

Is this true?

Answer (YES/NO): NO